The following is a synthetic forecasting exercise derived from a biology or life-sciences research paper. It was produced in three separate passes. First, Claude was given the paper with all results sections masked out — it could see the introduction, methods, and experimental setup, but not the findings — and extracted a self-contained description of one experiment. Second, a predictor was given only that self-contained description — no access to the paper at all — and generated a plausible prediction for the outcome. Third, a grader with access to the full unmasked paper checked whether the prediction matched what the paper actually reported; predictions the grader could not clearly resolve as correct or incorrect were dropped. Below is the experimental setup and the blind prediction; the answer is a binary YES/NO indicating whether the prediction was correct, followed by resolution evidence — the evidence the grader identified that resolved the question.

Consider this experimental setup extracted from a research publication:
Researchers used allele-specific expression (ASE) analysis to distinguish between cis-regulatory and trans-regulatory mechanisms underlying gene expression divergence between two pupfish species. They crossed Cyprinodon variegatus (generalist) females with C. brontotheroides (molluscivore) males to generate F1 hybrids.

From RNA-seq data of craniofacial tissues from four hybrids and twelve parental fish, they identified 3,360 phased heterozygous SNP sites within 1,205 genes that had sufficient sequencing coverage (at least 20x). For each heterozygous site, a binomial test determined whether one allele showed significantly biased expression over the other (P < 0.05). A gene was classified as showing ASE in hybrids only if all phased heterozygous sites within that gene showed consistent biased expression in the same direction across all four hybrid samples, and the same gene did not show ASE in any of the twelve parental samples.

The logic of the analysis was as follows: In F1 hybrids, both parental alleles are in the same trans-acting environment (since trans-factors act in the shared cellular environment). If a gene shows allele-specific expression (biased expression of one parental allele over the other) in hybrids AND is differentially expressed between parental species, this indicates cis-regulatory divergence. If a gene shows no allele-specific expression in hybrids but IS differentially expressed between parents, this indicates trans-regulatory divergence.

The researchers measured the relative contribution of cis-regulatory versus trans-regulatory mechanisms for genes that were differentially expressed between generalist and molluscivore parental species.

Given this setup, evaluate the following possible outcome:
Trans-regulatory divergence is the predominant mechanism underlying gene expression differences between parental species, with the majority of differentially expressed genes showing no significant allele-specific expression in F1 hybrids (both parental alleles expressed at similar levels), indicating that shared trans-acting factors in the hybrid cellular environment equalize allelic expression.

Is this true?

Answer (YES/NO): YES